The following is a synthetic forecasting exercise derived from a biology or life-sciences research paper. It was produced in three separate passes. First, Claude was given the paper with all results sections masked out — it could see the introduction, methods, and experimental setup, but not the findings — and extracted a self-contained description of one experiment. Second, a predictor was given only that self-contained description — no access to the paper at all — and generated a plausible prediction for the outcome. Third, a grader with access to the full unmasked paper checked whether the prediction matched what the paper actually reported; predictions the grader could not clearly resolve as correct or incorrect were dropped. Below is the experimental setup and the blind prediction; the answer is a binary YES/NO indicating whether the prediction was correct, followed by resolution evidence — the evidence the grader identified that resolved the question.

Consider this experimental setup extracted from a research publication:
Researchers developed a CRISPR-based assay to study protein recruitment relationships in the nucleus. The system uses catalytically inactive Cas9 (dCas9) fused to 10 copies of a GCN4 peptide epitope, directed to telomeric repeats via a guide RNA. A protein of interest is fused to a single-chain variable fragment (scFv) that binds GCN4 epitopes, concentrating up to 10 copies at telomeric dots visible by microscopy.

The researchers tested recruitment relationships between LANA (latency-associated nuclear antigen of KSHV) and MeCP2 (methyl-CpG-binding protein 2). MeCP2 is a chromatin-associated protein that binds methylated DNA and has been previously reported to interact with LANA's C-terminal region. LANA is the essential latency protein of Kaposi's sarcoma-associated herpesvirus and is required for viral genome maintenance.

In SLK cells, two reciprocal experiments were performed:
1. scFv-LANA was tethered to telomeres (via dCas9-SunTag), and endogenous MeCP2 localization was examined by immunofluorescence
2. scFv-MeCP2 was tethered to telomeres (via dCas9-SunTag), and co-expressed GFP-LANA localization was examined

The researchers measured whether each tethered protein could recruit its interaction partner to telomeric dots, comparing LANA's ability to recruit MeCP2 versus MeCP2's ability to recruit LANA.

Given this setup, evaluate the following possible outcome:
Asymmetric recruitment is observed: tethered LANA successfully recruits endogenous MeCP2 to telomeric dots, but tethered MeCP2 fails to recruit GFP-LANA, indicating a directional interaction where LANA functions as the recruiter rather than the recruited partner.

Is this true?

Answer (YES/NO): NO